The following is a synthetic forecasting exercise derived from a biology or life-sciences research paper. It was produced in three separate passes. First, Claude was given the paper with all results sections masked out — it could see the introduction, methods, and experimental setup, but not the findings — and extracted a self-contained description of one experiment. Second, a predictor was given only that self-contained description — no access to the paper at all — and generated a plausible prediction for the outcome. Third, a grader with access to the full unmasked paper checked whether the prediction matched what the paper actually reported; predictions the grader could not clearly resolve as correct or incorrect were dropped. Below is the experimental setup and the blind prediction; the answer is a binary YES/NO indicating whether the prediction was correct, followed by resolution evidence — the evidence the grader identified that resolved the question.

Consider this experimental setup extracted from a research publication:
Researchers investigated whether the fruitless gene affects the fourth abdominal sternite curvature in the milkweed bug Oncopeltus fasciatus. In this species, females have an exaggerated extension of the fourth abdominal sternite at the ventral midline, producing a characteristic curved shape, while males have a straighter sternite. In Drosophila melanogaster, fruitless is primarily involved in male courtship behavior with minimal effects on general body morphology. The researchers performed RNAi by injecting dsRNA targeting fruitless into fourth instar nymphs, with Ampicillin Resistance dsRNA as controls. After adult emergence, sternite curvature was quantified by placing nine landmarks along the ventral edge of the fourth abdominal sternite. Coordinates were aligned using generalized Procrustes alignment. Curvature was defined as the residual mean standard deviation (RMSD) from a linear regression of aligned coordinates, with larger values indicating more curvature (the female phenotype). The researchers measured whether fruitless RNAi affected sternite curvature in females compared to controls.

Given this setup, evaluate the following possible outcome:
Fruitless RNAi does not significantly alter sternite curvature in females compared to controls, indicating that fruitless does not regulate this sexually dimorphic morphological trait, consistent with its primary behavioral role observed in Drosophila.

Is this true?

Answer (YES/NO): NO